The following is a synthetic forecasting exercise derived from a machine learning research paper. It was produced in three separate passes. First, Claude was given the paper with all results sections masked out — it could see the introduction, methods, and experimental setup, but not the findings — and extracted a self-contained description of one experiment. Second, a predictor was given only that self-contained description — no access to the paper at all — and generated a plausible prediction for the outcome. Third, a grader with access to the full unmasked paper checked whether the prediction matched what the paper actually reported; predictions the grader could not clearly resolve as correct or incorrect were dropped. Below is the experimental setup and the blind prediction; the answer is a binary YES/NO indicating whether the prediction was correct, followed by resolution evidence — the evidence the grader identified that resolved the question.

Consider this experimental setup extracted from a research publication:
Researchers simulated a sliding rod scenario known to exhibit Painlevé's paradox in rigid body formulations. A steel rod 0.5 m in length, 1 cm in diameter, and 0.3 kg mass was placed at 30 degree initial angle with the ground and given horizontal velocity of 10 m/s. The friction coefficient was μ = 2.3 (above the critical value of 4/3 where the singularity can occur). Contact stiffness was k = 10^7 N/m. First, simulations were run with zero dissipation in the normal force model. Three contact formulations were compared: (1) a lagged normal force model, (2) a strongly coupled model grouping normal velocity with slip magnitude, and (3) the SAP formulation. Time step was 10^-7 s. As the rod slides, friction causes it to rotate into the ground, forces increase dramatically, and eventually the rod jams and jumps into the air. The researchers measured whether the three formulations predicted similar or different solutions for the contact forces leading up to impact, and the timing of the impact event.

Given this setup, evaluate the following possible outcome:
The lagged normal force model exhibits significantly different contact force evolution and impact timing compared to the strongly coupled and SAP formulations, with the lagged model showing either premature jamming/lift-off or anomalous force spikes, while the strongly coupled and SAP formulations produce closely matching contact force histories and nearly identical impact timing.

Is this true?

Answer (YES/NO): NO